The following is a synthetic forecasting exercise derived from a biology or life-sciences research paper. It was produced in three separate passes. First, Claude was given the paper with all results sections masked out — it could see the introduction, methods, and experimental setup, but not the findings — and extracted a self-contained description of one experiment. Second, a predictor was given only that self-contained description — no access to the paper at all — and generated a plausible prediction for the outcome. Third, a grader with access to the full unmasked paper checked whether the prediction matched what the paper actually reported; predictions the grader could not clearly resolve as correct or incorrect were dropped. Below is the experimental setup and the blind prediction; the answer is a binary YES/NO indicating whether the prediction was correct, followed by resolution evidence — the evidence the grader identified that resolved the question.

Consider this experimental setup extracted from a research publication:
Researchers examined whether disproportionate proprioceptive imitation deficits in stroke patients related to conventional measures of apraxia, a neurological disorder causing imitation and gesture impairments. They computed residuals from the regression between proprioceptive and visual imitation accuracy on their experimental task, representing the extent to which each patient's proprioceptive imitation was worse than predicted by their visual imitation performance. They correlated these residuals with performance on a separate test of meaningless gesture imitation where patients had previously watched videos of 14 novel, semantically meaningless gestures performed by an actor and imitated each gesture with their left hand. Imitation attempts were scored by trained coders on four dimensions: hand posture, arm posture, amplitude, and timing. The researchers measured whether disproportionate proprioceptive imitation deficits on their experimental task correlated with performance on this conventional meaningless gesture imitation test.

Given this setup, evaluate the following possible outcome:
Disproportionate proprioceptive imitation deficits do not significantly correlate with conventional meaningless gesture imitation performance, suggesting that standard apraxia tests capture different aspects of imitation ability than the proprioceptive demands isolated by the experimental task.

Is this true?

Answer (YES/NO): NO